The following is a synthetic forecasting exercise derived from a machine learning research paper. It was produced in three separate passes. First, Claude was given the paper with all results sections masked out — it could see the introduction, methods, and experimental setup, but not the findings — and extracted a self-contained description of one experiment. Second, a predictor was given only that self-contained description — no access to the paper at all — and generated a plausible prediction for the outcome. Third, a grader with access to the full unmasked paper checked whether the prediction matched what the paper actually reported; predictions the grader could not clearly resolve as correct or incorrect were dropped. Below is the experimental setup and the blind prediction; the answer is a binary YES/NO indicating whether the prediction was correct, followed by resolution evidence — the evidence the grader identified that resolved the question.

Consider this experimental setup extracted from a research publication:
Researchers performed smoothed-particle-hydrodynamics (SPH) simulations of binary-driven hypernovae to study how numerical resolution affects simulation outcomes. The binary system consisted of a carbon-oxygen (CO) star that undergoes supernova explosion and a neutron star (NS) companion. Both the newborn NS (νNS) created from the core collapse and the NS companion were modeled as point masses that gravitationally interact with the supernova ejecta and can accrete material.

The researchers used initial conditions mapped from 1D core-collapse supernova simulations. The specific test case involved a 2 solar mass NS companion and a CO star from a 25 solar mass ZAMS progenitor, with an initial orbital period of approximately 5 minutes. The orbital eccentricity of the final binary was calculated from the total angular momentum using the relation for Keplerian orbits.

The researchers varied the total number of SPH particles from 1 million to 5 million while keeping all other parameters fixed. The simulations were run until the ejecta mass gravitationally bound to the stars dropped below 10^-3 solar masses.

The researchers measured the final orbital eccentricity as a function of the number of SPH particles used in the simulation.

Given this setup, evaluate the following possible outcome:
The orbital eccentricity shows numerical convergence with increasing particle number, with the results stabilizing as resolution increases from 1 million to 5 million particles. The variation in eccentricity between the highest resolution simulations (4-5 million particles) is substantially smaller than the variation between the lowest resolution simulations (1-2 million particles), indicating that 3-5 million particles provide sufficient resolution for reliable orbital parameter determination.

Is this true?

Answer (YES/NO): YES